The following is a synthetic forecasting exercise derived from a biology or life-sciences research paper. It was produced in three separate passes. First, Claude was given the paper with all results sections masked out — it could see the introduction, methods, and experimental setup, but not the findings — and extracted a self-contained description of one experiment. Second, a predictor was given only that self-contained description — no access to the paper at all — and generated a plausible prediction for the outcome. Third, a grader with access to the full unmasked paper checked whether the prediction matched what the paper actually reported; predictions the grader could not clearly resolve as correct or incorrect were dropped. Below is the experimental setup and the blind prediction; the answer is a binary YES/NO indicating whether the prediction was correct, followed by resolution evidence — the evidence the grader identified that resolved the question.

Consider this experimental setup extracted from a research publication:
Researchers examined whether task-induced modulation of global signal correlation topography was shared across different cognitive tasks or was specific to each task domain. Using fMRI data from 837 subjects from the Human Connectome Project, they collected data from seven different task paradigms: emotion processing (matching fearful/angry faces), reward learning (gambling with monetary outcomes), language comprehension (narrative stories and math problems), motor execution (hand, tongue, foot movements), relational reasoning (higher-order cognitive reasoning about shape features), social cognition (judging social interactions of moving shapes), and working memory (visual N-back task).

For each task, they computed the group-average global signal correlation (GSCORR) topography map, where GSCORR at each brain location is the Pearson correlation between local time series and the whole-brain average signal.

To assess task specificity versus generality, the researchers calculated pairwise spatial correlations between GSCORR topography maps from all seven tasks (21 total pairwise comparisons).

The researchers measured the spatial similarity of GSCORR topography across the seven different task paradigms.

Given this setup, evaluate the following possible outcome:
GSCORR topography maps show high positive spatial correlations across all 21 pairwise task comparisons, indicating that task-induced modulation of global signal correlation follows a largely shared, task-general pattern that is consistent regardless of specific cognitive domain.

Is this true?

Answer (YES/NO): YES